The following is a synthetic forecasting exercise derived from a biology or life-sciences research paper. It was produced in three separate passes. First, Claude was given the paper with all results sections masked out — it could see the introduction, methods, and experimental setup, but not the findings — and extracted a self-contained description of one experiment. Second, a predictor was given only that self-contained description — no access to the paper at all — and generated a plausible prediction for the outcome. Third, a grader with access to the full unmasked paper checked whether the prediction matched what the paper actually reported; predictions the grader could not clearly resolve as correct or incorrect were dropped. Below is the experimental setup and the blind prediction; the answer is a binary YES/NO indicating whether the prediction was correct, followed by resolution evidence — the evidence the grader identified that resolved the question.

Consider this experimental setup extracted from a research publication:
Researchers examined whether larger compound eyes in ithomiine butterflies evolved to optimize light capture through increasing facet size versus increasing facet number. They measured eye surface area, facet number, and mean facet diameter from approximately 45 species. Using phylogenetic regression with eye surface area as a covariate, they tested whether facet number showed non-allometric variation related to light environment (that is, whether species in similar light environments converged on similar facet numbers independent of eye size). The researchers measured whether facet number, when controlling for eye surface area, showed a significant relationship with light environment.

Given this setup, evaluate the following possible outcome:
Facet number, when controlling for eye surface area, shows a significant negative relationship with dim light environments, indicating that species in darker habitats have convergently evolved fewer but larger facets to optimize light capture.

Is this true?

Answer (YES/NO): NO